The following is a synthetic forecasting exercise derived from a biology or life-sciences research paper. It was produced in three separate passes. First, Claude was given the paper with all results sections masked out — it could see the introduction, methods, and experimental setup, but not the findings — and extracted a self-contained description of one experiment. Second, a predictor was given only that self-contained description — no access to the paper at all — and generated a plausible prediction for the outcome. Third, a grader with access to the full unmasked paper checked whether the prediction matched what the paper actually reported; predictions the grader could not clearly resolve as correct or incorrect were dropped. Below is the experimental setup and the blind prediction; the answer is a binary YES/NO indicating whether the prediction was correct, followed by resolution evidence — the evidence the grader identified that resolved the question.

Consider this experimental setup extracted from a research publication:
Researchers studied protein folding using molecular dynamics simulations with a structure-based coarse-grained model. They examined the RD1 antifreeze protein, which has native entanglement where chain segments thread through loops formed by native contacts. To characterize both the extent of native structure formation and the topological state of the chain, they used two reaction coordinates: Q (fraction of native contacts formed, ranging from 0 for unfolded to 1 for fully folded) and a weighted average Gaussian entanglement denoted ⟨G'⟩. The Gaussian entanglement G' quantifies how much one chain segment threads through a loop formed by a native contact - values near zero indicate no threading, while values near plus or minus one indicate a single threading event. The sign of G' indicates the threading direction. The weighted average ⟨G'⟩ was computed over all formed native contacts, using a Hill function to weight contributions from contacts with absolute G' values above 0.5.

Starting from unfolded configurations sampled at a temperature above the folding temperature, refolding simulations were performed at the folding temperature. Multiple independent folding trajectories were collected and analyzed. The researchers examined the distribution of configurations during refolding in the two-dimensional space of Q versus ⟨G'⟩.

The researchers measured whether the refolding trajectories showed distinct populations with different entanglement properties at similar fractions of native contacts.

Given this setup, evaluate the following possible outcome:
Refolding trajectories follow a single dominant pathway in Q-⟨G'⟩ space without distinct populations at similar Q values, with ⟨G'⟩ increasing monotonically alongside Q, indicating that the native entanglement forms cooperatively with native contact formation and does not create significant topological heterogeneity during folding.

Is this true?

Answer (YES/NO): NO